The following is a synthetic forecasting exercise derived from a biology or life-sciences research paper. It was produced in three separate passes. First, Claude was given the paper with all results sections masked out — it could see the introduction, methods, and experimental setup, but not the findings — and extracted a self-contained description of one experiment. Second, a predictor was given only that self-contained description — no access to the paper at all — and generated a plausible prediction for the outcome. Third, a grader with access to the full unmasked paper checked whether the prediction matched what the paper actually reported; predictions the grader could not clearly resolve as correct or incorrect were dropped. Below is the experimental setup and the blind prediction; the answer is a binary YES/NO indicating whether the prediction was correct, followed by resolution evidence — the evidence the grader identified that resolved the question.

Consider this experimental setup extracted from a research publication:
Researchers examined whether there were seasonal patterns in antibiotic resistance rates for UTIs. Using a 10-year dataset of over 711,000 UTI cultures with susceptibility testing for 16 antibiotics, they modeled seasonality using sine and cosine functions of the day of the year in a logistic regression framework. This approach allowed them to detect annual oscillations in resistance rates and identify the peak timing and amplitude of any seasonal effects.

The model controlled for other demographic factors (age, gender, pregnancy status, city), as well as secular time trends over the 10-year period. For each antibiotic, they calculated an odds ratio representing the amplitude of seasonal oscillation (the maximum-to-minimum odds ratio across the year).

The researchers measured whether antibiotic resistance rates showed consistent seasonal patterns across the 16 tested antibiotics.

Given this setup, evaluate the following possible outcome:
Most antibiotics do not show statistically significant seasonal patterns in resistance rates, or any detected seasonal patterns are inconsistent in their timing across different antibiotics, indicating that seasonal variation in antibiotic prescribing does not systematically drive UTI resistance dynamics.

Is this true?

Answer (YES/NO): YES